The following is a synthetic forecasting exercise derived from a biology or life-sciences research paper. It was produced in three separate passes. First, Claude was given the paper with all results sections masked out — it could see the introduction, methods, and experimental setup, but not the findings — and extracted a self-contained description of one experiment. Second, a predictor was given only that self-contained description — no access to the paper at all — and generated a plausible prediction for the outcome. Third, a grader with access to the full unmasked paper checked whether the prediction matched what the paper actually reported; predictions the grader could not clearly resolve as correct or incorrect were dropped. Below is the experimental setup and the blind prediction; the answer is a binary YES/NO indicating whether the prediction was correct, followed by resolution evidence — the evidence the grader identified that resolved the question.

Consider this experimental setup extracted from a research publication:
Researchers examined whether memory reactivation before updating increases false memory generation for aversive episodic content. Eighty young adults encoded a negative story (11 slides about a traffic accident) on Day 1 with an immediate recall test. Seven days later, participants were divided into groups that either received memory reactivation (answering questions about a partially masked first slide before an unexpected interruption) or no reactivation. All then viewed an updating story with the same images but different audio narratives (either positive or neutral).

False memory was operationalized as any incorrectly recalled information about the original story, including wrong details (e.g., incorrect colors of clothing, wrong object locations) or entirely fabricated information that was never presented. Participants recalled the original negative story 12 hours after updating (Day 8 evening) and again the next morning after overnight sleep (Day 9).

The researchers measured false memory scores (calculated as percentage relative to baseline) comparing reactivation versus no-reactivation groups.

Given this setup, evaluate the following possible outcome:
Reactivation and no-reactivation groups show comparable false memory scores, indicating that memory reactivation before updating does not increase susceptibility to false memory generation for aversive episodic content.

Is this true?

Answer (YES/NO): NO